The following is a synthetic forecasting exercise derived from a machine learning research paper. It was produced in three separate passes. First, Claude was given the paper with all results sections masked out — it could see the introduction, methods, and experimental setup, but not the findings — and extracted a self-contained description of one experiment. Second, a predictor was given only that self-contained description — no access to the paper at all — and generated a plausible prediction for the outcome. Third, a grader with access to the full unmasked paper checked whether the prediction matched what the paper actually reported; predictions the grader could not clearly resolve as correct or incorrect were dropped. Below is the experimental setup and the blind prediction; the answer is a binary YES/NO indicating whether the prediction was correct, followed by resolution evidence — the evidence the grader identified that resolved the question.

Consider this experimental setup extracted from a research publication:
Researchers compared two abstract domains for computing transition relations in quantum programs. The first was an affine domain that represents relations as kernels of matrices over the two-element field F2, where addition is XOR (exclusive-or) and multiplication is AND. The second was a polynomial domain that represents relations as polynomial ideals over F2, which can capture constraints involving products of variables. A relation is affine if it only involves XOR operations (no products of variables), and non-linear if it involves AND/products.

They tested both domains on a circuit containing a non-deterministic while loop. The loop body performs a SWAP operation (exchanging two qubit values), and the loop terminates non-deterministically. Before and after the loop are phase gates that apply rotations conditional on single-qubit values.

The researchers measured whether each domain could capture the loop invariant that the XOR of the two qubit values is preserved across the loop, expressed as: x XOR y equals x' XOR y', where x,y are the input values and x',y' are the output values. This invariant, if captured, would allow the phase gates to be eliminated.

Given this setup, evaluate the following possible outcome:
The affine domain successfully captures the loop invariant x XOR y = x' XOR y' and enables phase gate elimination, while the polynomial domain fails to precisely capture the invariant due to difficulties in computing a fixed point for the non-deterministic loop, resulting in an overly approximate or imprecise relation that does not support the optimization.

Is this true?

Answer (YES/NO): NO